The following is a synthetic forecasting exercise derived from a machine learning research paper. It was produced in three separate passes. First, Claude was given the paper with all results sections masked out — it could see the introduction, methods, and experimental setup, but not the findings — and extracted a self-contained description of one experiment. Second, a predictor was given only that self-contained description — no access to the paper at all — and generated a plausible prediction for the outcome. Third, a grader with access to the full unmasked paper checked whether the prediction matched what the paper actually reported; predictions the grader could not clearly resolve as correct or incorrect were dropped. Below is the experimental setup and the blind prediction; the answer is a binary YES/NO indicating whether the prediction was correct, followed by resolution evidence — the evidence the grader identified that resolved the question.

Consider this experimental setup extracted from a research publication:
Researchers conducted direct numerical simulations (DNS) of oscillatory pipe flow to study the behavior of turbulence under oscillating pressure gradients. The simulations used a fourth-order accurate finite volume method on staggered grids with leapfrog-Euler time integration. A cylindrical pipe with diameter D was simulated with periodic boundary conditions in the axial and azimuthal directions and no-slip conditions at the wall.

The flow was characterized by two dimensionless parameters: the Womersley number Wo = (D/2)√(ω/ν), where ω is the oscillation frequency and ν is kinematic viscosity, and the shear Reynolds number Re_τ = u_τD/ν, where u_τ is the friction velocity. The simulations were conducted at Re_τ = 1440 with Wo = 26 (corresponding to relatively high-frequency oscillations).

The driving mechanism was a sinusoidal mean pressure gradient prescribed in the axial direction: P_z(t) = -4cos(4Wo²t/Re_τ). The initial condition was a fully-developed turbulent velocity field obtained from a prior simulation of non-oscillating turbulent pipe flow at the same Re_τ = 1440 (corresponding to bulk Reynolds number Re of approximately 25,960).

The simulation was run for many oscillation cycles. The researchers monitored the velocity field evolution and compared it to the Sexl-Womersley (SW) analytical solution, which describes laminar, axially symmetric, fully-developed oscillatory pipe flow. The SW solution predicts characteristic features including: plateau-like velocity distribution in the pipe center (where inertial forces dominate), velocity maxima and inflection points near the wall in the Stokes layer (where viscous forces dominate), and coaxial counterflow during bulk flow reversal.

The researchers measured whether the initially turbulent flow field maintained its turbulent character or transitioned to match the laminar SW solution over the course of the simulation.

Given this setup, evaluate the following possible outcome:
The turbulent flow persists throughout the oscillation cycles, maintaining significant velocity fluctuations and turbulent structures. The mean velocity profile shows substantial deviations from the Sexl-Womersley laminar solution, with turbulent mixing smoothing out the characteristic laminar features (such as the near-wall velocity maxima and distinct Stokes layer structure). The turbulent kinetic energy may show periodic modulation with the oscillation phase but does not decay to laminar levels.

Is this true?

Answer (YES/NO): NO